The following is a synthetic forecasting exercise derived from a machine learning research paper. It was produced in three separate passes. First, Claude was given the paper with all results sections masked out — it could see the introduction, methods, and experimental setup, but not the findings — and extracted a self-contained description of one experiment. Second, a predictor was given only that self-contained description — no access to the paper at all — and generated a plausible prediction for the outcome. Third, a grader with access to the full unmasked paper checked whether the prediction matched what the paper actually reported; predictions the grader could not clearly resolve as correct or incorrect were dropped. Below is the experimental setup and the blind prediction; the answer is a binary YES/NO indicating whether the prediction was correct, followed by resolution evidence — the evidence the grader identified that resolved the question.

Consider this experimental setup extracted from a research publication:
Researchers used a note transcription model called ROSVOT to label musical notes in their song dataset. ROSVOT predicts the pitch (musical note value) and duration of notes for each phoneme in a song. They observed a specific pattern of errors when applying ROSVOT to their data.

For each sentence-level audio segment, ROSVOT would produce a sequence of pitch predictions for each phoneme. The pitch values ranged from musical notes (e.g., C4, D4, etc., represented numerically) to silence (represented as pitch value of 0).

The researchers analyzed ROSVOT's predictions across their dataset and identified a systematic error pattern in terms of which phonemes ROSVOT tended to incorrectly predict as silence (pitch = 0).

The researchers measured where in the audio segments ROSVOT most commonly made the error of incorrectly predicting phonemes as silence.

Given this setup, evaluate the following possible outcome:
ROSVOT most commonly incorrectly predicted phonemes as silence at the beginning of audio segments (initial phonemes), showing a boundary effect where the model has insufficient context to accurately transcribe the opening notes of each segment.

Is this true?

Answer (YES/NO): NO